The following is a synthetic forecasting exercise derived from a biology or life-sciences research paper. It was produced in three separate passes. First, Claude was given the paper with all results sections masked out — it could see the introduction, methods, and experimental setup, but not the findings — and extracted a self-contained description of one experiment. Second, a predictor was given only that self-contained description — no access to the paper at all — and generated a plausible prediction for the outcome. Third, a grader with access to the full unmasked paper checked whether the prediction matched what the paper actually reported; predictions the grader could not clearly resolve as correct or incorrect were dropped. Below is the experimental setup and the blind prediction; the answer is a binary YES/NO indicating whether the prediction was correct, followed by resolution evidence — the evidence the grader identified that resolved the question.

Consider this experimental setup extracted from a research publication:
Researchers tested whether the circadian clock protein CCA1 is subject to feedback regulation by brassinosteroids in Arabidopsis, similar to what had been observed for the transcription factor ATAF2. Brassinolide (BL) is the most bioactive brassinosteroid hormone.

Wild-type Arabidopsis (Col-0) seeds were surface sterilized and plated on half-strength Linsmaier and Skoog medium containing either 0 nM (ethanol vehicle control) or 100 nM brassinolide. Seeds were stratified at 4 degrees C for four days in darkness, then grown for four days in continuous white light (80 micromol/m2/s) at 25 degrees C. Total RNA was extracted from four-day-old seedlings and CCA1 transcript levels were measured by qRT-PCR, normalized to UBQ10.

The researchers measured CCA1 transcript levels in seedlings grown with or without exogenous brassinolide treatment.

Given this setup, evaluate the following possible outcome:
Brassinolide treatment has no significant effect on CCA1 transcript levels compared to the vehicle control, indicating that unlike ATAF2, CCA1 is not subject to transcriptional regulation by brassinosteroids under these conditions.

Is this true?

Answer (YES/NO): YES